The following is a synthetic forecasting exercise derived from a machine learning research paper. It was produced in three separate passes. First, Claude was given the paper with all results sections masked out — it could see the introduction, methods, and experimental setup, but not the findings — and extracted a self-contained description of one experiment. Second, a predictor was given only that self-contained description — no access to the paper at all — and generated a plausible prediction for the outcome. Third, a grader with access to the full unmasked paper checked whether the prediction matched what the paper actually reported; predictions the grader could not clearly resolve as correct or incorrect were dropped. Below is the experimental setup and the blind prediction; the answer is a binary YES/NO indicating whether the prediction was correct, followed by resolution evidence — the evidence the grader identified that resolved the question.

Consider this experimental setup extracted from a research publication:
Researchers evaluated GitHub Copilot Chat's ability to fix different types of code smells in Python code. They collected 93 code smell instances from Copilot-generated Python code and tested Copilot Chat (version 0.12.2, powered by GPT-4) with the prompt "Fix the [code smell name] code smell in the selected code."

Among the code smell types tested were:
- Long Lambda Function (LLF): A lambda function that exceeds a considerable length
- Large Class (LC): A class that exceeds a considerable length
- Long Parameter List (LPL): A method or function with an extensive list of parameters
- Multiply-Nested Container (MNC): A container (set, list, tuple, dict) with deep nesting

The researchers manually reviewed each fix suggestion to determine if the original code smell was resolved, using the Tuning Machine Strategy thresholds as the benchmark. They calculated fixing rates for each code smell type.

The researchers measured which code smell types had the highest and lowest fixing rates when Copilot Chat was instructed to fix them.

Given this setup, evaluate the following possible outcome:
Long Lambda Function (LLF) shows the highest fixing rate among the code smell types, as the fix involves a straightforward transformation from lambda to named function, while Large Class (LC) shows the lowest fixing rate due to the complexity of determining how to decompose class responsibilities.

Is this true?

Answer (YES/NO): NO